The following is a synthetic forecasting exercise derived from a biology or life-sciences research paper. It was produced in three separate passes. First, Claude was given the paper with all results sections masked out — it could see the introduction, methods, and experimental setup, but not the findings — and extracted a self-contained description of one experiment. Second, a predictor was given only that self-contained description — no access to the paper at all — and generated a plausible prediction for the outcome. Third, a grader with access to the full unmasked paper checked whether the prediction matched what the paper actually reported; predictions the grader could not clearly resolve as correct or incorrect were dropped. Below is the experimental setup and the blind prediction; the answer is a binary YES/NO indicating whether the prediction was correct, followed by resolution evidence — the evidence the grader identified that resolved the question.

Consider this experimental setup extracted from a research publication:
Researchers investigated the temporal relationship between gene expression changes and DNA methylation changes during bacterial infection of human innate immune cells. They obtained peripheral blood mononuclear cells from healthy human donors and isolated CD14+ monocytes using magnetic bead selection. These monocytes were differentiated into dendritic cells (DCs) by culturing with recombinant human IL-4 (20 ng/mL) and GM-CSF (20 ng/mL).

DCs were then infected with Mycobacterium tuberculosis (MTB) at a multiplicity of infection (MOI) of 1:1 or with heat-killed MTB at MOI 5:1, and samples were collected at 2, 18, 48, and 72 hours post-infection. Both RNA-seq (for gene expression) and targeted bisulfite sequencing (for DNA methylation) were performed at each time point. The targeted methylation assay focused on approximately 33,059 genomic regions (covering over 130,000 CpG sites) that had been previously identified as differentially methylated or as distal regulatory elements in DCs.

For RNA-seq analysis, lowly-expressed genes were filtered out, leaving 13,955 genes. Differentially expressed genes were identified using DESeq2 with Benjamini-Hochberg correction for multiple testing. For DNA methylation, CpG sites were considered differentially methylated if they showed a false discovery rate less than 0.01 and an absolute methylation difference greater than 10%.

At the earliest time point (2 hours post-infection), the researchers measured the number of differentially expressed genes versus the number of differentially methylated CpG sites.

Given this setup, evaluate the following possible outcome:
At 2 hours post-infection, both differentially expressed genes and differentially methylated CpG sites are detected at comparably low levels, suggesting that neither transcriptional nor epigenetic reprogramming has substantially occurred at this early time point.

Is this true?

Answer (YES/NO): NO